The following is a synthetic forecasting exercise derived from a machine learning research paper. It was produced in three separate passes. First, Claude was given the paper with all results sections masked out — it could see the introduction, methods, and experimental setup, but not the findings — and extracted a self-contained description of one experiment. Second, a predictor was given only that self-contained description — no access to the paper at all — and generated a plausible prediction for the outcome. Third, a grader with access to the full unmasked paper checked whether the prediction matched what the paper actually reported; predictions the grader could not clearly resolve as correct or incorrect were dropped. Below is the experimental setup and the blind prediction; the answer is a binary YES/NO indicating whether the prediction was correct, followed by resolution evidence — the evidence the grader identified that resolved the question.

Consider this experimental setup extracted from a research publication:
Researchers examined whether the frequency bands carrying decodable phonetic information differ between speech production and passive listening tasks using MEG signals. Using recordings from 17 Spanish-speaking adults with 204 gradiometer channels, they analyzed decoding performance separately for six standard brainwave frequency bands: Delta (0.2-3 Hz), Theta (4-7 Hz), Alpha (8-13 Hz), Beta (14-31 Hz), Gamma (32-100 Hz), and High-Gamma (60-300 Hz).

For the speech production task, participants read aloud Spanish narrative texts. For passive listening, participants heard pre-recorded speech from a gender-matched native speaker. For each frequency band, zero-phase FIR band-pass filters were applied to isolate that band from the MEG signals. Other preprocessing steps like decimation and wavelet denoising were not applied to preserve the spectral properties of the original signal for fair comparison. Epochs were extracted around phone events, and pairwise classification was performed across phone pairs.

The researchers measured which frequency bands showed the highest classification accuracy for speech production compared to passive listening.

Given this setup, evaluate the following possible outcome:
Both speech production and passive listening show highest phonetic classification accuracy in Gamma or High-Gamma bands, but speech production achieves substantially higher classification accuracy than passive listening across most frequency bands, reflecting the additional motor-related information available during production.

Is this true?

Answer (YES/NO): NO